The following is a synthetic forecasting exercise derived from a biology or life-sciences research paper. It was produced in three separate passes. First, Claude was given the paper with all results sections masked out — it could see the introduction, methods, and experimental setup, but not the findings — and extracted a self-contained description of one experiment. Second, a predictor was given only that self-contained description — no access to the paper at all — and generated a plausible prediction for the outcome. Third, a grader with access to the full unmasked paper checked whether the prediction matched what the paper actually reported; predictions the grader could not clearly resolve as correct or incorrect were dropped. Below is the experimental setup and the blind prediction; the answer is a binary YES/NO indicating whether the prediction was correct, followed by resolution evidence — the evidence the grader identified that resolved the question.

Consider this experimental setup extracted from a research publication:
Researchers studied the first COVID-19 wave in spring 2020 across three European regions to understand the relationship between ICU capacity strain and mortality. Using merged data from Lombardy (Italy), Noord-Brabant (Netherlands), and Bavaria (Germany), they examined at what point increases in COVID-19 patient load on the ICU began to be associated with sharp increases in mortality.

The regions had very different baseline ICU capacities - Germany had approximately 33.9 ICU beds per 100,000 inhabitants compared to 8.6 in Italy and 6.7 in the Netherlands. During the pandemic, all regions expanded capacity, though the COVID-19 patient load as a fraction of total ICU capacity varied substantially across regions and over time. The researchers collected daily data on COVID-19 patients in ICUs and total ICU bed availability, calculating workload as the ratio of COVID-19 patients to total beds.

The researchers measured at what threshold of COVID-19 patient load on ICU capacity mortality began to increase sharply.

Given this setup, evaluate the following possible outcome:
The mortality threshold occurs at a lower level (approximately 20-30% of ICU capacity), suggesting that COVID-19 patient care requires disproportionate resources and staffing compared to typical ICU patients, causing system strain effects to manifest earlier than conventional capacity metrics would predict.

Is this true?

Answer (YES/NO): NO